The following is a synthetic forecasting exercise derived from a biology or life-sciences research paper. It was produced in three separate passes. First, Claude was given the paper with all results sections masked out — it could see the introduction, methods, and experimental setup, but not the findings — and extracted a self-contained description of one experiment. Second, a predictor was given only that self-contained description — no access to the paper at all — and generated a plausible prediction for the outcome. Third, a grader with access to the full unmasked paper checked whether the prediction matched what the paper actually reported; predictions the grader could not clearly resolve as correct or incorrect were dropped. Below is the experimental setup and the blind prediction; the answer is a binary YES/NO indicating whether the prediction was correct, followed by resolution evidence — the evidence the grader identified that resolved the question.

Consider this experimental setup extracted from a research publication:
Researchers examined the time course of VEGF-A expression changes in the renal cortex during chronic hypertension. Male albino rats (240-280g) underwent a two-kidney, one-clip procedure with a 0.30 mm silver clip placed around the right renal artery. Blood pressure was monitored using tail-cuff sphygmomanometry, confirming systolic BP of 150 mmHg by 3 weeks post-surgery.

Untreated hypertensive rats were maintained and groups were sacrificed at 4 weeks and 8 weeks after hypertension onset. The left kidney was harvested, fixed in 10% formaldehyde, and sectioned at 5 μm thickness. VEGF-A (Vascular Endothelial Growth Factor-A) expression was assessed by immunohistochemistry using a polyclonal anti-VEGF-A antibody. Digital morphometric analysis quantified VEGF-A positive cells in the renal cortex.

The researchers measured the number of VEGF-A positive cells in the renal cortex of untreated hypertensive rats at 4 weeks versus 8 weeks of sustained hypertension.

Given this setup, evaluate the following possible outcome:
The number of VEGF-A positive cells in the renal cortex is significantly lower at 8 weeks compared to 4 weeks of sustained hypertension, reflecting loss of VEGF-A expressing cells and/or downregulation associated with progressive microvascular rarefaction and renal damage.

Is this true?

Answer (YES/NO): YES